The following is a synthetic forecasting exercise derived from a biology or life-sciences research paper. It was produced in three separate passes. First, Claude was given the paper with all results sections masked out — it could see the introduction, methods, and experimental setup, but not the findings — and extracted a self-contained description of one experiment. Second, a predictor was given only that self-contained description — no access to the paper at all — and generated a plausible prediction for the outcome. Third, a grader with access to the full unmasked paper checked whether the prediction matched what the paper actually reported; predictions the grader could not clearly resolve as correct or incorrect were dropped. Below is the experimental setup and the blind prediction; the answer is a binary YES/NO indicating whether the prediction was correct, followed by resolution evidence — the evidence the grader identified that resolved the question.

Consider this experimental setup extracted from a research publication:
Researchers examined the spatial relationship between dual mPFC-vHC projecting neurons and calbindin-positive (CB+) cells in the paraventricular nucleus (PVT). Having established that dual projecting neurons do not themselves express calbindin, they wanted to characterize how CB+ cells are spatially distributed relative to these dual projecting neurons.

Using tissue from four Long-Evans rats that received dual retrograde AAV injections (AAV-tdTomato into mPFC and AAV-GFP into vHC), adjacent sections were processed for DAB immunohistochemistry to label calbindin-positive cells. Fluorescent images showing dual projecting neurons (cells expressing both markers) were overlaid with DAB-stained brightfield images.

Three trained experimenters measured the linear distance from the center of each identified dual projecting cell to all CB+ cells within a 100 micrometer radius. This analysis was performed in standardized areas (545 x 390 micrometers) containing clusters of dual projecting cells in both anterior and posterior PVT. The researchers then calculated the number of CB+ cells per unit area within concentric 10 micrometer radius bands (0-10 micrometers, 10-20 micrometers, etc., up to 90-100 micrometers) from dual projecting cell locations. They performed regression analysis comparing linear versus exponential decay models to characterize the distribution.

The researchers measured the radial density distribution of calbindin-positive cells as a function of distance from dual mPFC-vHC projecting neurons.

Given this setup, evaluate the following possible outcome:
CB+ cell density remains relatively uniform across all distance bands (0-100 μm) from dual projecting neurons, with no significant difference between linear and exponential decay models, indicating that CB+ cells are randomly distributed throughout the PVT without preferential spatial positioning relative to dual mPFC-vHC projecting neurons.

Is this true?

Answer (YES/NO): NO